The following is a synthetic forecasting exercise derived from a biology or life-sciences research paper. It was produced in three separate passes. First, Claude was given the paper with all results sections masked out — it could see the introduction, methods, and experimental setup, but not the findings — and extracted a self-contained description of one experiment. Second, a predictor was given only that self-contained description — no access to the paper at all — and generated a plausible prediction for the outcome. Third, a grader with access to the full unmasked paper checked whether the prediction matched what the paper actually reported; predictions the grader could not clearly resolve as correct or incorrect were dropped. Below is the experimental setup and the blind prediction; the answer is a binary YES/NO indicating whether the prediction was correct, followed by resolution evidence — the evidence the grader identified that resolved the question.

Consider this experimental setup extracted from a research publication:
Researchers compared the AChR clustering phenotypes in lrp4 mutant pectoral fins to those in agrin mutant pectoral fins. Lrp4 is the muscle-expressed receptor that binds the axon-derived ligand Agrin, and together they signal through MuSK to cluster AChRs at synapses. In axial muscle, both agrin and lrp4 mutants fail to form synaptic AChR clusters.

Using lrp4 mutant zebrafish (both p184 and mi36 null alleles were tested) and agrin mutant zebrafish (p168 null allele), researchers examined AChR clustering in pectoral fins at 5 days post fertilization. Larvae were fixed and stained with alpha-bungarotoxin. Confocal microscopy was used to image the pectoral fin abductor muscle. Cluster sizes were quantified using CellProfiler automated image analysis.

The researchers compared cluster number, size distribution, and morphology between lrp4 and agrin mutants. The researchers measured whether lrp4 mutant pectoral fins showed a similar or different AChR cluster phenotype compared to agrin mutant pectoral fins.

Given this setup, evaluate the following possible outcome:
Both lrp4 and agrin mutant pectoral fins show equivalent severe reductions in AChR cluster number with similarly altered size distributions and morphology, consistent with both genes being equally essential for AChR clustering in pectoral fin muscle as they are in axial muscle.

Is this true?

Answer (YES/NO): NO